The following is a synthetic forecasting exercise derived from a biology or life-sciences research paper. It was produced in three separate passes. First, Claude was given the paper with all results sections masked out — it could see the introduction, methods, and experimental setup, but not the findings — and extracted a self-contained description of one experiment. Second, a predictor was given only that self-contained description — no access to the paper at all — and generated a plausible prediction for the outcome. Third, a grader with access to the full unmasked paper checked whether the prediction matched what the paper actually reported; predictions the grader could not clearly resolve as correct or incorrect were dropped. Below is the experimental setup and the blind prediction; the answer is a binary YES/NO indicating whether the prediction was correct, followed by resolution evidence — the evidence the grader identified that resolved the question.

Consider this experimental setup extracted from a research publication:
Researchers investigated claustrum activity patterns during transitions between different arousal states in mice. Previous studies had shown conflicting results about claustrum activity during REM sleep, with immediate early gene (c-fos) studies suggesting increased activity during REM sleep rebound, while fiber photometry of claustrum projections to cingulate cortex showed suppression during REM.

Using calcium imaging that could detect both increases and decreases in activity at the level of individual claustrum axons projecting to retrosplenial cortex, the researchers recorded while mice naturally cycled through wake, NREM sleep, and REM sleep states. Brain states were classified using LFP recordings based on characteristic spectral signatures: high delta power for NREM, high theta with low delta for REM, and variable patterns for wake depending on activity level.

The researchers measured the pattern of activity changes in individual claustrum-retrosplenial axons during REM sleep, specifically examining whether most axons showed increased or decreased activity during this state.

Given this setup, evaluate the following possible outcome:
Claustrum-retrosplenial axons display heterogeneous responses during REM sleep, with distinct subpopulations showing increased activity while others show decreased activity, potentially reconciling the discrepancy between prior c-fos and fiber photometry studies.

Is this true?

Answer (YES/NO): YES